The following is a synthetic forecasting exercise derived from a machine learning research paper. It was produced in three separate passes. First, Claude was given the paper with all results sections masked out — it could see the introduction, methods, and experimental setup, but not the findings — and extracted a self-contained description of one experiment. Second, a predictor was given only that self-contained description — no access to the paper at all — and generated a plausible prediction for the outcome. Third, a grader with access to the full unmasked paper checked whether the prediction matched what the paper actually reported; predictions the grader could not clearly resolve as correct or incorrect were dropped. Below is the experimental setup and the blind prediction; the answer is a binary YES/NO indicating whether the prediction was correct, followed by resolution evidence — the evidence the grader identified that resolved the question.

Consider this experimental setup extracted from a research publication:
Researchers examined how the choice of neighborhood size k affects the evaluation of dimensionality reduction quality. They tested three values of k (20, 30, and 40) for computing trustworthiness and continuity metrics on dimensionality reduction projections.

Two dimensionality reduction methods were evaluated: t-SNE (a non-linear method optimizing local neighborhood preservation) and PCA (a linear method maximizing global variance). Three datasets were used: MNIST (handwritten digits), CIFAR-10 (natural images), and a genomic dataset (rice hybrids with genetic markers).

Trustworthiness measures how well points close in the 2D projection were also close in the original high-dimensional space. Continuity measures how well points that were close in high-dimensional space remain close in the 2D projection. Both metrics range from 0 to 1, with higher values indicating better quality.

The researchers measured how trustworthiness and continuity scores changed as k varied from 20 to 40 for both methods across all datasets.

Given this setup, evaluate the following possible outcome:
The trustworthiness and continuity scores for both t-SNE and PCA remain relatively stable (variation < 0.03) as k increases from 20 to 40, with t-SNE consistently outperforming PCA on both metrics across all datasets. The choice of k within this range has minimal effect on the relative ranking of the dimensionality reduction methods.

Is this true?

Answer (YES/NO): YES